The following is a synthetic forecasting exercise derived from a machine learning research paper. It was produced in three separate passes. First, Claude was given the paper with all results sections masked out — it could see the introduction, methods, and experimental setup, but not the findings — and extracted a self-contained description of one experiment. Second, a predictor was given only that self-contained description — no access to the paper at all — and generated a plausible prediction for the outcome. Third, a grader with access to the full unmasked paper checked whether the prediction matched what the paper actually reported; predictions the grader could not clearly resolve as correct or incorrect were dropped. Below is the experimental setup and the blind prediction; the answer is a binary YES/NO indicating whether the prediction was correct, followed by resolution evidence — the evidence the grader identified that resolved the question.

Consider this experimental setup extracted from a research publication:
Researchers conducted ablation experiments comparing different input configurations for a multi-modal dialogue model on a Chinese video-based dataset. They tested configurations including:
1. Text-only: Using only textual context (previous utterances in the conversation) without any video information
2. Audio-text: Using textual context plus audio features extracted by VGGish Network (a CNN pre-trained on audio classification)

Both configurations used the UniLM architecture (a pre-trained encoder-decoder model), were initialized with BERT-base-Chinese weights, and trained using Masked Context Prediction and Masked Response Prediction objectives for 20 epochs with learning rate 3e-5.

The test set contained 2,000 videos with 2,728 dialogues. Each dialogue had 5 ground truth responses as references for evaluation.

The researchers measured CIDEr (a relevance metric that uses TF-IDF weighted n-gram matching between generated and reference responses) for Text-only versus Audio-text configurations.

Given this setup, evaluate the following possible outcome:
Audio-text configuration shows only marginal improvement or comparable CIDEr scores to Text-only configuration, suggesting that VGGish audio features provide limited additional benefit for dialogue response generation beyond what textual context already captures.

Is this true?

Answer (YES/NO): NO